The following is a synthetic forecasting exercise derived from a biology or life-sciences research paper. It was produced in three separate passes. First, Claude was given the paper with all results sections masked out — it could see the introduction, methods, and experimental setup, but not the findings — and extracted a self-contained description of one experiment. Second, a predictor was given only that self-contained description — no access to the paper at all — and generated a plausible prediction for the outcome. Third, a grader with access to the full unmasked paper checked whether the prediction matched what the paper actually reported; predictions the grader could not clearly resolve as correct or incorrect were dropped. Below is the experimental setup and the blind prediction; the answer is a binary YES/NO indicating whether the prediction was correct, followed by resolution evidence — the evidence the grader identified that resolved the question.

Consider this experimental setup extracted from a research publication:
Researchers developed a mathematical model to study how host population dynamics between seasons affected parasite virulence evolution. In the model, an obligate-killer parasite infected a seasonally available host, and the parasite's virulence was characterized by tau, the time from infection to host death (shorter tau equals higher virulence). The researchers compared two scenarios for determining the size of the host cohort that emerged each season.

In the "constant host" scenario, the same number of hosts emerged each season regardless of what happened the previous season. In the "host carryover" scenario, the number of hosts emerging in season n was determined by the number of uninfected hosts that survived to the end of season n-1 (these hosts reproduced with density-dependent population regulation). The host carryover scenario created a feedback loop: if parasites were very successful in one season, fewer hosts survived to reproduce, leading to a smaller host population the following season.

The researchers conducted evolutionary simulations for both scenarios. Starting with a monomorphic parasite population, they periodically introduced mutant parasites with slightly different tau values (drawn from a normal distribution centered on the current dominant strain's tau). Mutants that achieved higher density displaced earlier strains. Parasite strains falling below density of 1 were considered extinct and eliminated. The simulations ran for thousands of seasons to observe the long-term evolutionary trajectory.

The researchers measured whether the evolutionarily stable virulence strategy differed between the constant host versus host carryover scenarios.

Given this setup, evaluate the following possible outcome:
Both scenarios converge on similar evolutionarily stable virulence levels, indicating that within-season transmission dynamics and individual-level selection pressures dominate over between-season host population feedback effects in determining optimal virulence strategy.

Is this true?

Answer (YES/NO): YES